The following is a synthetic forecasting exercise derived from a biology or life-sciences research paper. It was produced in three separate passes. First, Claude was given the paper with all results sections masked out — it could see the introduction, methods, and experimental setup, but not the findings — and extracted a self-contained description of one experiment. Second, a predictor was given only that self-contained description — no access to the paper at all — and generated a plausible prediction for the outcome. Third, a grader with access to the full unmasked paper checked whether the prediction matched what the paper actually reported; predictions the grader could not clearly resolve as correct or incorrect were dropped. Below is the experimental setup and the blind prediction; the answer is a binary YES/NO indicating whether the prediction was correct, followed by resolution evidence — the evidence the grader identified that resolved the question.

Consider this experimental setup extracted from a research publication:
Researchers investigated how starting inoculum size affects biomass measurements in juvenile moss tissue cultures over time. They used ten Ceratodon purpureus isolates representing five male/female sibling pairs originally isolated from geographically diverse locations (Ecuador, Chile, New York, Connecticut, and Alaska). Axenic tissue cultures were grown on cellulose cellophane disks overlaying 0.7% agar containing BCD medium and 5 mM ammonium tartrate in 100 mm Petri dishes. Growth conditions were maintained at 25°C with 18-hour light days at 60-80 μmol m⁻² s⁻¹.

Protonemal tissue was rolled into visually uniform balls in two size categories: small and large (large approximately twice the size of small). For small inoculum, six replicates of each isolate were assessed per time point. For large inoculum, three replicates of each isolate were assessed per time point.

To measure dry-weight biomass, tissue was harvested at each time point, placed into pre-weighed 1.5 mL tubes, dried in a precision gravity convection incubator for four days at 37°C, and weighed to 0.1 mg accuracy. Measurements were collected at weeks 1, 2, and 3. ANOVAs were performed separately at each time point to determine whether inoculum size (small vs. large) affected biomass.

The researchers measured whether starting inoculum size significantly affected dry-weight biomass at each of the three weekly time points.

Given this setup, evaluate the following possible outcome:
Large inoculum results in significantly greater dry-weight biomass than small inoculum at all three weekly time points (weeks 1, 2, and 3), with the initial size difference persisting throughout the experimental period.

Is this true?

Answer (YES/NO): NO